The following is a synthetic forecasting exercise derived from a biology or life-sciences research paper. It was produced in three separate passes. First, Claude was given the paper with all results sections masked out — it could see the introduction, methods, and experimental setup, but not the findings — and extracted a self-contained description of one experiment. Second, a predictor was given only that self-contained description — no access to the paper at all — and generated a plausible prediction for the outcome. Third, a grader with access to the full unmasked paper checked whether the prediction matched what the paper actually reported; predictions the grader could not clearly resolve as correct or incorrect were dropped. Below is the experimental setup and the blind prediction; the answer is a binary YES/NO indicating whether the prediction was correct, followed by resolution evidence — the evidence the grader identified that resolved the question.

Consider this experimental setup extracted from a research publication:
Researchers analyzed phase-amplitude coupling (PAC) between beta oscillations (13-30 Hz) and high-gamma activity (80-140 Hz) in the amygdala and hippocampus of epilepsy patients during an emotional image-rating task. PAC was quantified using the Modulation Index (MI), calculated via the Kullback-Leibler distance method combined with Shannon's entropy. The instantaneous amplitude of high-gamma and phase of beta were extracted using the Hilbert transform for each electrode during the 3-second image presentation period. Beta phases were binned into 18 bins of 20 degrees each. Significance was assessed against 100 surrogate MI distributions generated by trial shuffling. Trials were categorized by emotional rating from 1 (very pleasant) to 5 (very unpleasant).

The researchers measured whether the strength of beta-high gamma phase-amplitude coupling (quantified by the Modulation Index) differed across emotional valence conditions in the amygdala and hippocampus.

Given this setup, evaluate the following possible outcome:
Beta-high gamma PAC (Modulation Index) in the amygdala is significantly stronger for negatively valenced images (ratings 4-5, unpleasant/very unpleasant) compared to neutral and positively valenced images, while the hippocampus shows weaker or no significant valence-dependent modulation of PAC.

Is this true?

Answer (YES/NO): NO